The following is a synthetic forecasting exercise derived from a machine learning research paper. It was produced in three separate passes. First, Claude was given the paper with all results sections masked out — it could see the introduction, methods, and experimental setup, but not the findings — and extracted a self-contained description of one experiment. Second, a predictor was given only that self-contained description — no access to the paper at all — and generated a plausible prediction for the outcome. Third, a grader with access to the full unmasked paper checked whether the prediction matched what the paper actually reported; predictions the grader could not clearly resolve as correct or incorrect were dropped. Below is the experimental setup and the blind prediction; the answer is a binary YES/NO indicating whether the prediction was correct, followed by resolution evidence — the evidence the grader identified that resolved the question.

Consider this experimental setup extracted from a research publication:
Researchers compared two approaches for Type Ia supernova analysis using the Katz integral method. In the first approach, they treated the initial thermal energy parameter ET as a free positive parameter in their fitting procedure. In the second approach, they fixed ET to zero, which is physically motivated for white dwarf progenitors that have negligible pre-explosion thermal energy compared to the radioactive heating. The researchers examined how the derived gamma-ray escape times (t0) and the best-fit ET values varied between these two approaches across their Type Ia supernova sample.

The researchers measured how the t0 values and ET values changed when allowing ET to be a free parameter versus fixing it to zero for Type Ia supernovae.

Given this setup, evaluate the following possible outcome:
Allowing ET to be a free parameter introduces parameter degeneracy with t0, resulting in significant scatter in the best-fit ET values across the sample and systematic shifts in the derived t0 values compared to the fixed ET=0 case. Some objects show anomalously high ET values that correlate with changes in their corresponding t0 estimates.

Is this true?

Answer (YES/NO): NO